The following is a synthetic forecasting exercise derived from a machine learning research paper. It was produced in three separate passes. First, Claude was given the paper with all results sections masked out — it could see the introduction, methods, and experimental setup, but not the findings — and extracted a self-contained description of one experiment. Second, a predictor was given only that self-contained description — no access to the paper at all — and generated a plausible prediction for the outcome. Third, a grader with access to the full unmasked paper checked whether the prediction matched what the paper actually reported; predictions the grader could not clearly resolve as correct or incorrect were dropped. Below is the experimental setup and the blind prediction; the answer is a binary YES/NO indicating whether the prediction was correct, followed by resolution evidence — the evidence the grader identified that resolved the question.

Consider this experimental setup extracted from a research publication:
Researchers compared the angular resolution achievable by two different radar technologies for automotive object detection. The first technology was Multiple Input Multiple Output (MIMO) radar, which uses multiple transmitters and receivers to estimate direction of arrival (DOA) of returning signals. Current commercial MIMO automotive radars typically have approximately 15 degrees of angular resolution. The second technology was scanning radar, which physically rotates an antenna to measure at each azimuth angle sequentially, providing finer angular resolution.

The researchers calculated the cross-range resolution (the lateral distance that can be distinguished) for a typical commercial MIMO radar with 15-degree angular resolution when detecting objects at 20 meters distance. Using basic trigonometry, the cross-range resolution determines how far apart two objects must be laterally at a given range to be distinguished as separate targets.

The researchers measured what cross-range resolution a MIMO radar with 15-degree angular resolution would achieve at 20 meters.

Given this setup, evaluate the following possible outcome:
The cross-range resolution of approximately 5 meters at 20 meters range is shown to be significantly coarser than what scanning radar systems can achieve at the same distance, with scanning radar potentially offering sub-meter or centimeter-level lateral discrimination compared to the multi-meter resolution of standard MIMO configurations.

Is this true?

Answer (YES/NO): NO